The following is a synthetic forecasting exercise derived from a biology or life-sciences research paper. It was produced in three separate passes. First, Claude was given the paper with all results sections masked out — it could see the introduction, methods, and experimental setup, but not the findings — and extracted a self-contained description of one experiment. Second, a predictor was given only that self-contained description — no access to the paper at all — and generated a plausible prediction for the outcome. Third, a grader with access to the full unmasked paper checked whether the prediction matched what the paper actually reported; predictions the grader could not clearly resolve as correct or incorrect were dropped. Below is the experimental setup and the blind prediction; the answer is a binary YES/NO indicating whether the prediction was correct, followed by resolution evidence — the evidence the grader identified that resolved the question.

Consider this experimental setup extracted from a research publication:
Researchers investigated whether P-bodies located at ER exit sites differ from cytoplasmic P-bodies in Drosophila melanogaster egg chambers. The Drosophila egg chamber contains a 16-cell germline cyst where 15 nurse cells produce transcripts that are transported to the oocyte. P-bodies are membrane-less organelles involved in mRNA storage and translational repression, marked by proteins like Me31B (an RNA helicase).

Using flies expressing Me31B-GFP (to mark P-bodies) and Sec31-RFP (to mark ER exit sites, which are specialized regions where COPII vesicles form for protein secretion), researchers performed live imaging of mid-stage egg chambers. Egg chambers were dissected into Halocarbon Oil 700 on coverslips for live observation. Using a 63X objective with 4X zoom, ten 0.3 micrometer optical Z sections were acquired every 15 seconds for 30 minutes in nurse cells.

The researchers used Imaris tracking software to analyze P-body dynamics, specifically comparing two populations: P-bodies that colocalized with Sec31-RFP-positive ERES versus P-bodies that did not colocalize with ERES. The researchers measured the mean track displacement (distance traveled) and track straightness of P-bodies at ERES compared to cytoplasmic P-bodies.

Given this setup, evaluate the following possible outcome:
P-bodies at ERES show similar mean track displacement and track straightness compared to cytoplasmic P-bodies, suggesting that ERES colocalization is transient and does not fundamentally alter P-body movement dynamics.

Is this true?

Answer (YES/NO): NO